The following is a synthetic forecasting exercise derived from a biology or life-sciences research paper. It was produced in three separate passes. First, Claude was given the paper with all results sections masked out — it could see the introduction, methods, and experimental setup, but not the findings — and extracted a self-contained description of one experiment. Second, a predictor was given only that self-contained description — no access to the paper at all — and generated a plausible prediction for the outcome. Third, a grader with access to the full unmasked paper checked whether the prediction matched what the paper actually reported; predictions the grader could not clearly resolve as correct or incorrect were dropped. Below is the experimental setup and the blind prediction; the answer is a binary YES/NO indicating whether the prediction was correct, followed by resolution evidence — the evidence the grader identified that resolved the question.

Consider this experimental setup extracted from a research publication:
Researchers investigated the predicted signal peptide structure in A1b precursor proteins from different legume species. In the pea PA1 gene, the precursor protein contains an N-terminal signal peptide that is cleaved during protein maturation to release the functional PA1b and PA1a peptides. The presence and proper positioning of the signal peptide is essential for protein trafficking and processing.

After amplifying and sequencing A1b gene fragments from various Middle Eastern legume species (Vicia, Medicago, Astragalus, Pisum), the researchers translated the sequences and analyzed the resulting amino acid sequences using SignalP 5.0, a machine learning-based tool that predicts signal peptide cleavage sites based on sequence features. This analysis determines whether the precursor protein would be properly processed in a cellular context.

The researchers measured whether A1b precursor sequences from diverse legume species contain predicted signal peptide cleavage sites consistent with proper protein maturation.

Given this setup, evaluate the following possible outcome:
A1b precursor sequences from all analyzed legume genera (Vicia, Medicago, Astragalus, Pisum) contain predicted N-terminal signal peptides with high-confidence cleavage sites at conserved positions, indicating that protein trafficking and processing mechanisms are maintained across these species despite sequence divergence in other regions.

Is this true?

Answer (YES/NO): NO